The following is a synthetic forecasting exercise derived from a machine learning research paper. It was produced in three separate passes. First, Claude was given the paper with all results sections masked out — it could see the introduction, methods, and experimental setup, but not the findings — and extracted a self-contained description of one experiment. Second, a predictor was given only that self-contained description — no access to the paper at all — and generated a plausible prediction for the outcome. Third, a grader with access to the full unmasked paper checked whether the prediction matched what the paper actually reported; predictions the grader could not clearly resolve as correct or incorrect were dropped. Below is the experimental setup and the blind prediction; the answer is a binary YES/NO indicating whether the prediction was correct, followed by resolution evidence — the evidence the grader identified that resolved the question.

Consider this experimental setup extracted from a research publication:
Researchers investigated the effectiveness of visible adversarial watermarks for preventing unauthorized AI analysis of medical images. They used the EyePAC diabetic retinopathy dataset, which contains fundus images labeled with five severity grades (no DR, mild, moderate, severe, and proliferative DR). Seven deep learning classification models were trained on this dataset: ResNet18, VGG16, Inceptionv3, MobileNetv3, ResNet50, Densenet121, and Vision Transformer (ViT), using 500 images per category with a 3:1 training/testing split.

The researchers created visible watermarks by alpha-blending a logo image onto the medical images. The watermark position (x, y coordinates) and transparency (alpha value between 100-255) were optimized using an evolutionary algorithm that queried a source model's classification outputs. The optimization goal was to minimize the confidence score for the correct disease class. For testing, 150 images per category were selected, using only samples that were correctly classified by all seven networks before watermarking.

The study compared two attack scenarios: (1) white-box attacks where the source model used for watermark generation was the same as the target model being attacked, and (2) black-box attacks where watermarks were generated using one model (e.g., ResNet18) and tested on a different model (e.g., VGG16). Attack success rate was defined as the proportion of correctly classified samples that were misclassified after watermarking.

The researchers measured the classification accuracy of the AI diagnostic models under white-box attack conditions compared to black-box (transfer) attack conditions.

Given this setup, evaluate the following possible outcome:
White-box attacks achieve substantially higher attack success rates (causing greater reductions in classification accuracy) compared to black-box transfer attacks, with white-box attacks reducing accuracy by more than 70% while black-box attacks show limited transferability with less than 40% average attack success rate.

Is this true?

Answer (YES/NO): NO